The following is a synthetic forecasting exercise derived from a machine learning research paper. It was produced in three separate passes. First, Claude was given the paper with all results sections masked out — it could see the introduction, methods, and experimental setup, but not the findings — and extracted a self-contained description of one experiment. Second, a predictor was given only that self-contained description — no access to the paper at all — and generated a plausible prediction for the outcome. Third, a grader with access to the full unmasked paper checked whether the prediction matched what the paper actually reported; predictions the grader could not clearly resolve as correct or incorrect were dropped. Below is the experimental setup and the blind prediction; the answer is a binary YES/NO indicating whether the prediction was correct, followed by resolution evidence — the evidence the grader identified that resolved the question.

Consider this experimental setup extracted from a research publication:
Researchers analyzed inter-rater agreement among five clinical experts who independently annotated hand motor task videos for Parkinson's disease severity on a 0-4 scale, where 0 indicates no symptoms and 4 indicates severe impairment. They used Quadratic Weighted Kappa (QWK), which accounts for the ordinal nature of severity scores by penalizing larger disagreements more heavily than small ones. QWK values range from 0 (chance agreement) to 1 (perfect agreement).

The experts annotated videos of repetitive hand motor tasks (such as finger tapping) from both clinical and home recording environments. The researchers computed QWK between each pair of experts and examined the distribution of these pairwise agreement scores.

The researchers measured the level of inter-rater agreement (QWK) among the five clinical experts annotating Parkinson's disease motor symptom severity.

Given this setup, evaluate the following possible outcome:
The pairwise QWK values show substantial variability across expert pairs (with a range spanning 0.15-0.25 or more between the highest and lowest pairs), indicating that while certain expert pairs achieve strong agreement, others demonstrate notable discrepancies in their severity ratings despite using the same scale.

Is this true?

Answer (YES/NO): YES